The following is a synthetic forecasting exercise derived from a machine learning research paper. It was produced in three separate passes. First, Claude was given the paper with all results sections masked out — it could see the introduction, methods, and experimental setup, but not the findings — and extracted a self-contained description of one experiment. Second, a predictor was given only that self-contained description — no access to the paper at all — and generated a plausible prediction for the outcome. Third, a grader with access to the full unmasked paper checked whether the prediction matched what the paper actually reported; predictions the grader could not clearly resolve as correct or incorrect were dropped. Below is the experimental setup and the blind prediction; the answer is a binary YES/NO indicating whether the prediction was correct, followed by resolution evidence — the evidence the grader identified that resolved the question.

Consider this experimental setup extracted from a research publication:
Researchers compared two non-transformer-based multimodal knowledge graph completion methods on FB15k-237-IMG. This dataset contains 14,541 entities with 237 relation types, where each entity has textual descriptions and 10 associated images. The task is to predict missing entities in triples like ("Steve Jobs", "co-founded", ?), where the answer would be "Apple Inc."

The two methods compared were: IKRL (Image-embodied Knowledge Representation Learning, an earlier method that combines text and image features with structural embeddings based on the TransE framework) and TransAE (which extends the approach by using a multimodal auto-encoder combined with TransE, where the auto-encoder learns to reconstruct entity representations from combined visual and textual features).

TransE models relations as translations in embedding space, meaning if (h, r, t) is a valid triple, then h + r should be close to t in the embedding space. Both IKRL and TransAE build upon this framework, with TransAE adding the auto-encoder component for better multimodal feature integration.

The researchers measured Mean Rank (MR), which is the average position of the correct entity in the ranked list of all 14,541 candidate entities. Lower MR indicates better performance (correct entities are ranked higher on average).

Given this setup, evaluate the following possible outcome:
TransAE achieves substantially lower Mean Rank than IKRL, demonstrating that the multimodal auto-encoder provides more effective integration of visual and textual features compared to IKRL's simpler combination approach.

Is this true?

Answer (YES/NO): NO